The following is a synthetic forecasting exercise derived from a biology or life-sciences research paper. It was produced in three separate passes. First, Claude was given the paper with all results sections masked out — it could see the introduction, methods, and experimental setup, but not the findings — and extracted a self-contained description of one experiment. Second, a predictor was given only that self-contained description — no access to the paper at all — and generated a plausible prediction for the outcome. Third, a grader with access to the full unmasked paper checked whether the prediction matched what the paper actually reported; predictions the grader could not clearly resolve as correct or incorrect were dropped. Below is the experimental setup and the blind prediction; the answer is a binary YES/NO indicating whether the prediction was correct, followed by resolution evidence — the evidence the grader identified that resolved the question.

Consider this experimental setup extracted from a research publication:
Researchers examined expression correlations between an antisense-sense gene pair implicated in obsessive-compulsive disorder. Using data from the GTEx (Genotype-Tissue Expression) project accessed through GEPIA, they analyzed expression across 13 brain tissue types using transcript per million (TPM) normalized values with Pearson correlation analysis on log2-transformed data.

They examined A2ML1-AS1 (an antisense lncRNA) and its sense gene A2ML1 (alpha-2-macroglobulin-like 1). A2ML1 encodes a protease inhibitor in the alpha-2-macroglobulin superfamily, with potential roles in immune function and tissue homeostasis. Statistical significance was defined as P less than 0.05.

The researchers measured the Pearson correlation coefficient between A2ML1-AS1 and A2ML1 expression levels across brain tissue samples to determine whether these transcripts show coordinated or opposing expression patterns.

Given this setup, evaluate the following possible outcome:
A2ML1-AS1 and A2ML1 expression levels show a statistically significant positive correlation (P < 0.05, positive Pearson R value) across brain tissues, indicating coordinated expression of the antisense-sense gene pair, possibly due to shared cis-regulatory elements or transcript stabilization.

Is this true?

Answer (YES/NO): NO